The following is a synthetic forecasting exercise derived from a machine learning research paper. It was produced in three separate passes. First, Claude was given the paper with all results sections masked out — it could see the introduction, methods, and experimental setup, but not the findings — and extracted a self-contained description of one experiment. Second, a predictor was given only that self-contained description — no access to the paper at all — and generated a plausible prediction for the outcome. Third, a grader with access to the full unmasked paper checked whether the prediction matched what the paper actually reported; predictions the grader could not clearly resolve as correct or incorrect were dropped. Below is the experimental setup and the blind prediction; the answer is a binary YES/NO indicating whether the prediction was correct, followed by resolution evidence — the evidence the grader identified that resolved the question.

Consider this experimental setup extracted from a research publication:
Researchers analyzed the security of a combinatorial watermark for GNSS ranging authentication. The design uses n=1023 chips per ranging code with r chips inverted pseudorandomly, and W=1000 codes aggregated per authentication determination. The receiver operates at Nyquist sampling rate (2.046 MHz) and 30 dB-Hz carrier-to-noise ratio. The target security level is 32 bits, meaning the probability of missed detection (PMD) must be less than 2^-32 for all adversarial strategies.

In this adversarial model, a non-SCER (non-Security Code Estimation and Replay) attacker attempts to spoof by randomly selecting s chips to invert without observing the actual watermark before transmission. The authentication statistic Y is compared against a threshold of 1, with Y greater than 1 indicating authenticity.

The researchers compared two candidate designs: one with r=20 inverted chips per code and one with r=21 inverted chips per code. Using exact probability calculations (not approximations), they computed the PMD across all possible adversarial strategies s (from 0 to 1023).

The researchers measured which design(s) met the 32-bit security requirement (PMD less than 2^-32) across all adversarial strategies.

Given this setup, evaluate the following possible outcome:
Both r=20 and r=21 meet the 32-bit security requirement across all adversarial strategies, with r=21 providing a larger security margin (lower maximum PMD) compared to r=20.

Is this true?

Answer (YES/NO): NO